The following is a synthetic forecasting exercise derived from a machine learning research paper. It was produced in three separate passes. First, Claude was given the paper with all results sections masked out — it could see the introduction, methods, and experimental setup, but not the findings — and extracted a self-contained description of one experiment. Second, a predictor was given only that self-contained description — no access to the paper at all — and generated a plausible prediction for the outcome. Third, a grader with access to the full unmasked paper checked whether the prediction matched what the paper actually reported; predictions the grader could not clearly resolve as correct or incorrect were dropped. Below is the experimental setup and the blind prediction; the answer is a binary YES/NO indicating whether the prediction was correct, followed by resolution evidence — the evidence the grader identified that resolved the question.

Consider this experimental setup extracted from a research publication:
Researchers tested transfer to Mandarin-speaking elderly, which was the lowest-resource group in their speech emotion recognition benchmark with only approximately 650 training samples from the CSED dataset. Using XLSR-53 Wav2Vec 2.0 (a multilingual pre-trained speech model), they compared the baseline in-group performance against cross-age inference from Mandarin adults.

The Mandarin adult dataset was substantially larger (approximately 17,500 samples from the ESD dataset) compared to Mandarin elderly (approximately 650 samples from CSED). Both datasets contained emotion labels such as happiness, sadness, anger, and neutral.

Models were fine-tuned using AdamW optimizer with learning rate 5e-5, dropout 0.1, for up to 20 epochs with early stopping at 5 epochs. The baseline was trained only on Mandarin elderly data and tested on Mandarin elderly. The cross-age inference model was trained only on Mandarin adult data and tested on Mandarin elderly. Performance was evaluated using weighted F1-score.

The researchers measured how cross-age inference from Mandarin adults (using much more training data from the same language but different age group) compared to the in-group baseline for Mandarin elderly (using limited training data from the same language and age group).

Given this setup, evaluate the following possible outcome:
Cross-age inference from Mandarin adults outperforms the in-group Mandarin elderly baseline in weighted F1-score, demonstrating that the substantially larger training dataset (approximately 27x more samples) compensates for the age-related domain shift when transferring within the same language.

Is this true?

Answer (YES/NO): NO